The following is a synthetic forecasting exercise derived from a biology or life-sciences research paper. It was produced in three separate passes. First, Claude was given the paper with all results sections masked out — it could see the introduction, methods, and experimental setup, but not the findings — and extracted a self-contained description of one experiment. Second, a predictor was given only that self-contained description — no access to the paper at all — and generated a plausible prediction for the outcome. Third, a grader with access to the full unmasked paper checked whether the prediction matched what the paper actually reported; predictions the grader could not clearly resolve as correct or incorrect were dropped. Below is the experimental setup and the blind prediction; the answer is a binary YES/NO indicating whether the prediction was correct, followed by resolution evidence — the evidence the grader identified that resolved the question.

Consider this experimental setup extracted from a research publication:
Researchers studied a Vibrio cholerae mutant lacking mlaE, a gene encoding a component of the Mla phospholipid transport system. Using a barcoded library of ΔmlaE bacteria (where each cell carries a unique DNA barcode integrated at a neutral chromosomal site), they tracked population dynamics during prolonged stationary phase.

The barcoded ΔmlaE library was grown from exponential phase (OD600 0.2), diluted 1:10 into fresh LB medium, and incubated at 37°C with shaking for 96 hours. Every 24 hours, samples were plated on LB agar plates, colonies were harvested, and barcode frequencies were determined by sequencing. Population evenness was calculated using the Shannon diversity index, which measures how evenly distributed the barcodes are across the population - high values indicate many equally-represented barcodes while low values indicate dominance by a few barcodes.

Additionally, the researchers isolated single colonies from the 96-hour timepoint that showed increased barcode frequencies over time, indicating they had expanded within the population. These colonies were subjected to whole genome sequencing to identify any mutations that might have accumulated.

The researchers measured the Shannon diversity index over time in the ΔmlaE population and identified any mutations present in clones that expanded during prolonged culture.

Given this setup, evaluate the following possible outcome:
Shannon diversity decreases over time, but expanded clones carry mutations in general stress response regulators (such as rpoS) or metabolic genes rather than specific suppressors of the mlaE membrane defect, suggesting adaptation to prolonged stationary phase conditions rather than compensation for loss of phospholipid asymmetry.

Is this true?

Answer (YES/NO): NO